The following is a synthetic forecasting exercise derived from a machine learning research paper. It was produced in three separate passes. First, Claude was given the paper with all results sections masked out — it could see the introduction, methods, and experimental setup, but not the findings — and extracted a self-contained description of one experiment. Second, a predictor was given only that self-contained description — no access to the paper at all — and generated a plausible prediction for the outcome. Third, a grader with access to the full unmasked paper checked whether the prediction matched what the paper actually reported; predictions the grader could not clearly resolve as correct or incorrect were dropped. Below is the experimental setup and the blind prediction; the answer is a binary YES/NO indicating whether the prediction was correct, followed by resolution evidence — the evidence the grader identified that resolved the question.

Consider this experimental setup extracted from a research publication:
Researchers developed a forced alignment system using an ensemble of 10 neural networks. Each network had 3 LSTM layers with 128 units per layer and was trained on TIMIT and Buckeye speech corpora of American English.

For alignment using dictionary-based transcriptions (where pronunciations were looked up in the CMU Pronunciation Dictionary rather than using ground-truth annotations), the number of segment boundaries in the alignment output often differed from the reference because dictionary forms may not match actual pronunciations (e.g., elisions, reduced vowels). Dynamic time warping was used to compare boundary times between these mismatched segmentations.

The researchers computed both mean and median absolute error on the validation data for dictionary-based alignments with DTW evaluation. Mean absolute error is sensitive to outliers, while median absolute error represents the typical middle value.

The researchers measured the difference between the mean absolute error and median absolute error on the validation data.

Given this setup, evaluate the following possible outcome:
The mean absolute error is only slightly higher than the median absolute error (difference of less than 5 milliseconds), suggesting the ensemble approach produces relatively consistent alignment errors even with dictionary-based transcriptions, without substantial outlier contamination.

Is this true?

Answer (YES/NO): NO